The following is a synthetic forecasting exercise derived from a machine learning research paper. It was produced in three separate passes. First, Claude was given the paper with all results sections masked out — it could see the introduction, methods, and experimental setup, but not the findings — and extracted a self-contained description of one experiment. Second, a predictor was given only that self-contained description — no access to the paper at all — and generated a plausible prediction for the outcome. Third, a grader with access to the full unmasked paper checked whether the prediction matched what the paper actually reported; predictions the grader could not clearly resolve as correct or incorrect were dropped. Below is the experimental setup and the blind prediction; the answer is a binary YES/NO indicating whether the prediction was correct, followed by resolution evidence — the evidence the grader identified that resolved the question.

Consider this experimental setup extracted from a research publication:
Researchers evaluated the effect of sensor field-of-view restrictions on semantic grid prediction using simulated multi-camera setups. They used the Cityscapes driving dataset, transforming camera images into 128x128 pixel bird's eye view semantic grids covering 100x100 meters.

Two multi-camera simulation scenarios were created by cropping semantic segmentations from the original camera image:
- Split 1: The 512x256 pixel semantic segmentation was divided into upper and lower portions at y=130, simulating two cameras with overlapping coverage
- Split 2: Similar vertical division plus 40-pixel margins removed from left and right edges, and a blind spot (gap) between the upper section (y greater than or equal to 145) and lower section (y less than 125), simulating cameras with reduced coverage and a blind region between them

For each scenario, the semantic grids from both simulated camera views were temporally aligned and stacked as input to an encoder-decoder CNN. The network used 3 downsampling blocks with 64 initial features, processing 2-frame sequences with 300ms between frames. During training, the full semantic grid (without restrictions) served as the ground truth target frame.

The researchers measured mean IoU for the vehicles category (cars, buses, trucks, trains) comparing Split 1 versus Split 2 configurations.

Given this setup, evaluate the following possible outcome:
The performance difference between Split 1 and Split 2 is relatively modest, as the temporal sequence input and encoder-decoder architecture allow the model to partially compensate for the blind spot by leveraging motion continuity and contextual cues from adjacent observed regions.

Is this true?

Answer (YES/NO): YES